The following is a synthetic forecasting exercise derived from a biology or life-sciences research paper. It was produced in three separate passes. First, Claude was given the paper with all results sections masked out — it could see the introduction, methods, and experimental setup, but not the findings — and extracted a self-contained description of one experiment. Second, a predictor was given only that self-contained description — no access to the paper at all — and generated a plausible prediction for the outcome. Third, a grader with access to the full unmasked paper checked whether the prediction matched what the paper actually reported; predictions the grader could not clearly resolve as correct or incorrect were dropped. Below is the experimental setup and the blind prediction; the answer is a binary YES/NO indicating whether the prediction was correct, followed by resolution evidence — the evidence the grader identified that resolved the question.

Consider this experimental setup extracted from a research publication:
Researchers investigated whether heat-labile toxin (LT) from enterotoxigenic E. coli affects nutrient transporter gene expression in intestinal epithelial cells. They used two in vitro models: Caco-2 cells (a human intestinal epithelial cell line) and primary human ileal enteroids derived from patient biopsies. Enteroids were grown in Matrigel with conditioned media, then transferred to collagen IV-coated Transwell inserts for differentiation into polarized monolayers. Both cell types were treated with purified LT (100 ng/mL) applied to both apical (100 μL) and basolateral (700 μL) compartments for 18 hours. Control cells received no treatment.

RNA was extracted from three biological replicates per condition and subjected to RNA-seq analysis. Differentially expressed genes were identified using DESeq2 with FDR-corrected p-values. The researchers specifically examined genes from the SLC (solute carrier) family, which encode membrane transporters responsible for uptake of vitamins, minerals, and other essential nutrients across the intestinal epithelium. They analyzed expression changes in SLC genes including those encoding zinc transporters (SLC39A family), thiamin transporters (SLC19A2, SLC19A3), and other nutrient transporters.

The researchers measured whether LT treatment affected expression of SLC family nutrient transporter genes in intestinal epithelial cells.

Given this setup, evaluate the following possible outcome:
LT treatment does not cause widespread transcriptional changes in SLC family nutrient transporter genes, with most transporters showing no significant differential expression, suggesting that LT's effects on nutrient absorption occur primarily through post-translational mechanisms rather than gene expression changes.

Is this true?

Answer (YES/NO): NO